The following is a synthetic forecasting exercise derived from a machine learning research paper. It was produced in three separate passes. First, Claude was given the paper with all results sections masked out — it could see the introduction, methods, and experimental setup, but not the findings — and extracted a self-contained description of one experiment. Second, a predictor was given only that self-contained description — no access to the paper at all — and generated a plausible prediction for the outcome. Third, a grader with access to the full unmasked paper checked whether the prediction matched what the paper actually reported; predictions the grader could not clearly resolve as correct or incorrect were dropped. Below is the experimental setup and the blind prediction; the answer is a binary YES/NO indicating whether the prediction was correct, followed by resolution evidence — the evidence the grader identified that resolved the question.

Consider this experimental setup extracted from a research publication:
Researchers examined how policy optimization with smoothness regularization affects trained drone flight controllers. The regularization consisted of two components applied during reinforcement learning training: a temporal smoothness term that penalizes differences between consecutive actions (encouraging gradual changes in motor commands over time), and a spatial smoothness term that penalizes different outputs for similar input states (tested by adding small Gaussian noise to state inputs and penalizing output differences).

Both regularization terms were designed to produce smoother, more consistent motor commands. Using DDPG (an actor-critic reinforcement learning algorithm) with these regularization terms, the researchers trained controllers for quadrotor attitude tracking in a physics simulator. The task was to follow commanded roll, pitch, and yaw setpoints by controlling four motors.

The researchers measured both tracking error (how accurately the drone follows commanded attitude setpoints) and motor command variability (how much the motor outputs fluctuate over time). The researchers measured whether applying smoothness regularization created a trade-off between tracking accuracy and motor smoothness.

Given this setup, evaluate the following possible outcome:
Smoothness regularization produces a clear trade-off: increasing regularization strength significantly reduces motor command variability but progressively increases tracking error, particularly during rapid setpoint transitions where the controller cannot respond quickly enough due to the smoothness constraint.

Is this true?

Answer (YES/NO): NO